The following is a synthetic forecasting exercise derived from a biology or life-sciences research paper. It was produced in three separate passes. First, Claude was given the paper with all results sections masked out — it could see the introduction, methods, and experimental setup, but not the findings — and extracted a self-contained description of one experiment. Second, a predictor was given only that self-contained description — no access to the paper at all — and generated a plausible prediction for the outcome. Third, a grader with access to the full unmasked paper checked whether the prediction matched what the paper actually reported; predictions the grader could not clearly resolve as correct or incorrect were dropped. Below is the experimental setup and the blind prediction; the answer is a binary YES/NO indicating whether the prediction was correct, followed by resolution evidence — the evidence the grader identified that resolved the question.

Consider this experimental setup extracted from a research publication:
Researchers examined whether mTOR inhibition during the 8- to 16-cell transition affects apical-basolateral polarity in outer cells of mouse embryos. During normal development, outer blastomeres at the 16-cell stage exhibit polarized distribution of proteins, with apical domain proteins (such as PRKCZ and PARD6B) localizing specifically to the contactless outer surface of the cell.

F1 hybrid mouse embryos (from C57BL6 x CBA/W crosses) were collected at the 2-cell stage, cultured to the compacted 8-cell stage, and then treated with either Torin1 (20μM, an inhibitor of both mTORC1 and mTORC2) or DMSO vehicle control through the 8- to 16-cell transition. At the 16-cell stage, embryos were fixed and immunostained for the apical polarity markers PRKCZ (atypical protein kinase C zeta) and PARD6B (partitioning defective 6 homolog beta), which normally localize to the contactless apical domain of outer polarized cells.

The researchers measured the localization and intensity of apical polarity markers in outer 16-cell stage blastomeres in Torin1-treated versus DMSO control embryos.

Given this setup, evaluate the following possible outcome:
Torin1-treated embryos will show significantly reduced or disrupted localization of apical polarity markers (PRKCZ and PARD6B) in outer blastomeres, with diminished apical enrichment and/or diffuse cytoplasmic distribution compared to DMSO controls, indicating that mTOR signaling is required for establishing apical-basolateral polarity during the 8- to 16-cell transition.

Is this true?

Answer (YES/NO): NO